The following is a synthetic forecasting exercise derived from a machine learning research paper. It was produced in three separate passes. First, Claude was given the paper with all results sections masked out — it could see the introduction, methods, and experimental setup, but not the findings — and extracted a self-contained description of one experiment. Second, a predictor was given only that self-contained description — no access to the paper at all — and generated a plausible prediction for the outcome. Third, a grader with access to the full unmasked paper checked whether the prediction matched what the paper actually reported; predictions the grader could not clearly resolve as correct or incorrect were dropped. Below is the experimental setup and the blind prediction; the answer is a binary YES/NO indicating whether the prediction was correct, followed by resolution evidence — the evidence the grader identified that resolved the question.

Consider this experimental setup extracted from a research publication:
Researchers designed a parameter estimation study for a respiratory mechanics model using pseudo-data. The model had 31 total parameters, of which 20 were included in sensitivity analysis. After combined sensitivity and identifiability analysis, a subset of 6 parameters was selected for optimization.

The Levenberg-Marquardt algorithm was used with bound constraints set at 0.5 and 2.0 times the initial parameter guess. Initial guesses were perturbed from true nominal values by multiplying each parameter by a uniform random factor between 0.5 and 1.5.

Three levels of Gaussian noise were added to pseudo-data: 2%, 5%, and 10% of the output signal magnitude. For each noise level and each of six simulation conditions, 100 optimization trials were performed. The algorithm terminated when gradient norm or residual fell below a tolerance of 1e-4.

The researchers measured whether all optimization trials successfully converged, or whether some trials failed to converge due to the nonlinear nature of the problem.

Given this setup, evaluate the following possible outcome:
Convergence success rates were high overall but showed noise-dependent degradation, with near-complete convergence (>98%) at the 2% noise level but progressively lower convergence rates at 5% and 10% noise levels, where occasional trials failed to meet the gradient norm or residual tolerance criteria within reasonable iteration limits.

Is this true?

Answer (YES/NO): NO